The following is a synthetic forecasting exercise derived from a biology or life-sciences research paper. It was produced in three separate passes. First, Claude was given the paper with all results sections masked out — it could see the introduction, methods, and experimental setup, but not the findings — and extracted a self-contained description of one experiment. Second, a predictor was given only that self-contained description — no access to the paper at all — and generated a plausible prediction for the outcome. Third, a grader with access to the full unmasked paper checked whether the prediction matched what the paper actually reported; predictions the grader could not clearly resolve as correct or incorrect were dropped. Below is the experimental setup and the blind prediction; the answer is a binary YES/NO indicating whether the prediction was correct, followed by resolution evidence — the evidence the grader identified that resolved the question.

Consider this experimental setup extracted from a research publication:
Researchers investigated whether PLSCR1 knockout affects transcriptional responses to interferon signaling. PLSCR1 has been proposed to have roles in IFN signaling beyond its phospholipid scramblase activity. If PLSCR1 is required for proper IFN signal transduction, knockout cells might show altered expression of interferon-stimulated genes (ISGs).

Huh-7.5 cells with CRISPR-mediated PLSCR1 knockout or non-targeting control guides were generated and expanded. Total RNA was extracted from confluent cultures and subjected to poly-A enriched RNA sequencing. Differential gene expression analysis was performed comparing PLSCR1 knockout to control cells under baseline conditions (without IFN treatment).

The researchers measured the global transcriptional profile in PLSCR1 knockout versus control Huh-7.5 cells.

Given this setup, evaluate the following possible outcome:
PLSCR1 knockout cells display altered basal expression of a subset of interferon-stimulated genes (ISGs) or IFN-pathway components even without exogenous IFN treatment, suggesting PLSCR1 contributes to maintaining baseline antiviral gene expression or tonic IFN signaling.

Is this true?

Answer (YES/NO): NO